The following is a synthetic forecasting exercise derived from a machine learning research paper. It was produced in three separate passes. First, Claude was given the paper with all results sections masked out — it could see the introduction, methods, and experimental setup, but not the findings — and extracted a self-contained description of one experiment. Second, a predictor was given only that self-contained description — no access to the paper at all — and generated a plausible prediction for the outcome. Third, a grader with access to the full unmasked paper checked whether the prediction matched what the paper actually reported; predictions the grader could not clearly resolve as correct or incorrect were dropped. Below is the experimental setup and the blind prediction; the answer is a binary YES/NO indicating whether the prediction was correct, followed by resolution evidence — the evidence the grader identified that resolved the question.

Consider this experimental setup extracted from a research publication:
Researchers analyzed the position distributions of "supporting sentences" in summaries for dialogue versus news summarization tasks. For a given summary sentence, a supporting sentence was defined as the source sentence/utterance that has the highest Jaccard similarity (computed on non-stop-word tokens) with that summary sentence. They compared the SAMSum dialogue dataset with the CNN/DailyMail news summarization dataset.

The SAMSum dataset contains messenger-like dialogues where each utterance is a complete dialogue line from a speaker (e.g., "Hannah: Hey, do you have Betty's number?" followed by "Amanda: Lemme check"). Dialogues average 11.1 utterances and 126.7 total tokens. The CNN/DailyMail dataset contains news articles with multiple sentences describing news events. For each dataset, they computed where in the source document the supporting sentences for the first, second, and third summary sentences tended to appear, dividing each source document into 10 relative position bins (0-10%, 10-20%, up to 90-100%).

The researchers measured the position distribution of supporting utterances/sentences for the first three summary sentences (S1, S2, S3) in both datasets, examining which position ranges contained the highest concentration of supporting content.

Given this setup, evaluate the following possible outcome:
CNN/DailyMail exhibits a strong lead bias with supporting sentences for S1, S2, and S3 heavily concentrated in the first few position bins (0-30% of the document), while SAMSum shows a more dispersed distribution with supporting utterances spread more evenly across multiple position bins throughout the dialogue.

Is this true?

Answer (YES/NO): NO